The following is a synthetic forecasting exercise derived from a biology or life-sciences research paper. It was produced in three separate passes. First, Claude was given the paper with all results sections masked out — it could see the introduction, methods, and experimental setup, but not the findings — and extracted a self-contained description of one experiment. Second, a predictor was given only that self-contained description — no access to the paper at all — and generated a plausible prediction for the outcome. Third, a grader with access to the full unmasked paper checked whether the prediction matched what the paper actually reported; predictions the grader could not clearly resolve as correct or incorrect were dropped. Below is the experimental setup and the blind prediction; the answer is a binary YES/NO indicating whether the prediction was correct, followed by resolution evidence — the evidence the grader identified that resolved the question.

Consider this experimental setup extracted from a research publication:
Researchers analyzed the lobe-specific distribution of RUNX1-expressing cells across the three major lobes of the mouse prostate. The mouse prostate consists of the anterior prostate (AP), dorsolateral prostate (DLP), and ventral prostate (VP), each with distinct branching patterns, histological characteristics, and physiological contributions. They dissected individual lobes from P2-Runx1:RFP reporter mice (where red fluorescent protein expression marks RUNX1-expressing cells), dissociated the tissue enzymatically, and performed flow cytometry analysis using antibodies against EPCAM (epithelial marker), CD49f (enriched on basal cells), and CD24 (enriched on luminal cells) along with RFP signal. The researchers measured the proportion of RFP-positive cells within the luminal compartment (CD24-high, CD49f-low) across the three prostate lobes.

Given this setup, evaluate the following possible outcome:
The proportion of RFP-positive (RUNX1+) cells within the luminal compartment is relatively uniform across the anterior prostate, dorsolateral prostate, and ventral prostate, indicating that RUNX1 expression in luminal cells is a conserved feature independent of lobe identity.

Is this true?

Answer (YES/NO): NO